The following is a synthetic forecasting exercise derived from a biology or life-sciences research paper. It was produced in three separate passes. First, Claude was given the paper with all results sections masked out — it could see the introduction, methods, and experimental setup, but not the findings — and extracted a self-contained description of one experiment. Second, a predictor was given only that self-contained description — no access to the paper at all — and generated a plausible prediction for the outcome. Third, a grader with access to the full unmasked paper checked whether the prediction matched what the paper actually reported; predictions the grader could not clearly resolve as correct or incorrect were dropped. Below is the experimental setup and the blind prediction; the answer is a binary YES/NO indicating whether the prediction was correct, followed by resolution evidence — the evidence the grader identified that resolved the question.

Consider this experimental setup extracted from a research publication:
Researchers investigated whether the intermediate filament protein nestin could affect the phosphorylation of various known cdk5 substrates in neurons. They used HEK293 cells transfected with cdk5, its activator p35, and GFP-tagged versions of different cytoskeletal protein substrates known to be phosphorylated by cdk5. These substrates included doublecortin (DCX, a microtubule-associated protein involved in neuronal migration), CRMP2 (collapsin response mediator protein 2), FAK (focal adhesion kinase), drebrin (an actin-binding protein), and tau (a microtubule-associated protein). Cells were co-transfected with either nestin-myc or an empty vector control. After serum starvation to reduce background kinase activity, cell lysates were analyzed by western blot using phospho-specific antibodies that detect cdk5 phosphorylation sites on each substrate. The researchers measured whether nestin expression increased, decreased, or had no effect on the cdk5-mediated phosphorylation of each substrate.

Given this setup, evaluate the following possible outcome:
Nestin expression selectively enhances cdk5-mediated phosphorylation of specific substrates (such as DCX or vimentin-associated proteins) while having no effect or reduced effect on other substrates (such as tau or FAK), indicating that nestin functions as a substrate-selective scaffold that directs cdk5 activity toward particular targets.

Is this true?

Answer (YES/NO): YES